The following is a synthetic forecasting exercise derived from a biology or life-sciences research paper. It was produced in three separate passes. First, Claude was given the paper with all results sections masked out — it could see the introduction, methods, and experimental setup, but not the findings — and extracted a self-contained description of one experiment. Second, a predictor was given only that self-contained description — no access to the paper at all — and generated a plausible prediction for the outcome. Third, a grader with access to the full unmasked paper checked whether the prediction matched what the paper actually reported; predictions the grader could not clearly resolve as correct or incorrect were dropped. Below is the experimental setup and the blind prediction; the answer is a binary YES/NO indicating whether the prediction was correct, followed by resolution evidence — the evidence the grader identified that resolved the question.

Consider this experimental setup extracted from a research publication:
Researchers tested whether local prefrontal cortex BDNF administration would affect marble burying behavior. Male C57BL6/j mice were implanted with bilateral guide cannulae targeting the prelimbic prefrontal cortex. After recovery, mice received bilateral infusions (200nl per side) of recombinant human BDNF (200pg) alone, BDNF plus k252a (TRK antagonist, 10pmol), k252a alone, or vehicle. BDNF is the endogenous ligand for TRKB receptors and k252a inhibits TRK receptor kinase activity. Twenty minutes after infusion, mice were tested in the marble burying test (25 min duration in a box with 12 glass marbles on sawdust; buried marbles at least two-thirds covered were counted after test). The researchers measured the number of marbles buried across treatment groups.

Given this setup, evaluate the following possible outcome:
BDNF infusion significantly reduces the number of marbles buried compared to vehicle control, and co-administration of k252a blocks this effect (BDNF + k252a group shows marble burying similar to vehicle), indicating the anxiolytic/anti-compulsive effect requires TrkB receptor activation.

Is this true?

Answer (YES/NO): NO